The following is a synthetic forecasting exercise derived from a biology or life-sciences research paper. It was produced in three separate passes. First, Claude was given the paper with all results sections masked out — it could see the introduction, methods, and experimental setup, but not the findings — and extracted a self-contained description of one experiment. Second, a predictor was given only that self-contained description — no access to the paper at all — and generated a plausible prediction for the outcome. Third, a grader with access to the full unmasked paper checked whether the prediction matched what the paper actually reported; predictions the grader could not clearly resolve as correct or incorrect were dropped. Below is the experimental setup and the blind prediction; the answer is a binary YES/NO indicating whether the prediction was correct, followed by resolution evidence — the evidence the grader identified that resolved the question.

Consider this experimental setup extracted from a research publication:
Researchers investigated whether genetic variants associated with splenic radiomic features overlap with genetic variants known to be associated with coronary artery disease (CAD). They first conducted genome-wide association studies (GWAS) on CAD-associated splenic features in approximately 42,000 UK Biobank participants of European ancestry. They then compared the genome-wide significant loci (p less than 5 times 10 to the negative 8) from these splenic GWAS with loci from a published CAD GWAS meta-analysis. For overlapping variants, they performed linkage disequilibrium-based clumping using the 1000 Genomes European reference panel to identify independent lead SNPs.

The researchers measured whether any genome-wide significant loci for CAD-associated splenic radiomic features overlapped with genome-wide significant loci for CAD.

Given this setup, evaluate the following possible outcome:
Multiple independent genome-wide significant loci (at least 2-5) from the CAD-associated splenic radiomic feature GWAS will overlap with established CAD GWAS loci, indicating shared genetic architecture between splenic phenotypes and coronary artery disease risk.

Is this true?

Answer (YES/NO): YES